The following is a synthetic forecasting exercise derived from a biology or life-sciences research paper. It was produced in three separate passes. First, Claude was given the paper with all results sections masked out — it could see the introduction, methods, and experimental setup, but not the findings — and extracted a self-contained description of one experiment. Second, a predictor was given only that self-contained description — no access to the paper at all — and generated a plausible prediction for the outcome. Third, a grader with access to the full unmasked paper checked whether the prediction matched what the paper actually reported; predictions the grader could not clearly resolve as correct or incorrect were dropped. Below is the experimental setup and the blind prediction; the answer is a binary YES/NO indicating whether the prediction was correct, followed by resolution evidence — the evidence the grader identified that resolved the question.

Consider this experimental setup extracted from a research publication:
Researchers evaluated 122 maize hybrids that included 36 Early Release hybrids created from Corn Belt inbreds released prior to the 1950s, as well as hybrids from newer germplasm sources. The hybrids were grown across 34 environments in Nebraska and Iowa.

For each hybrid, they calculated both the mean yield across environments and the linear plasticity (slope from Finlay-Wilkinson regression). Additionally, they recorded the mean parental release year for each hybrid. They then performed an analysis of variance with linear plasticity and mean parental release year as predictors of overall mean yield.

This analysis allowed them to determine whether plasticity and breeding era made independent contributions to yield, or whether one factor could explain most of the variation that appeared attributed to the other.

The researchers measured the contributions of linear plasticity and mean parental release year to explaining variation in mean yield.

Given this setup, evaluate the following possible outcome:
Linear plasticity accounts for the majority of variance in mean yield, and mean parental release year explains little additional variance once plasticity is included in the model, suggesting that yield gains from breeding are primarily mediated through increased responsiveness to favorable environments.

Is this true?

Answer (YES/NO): NO